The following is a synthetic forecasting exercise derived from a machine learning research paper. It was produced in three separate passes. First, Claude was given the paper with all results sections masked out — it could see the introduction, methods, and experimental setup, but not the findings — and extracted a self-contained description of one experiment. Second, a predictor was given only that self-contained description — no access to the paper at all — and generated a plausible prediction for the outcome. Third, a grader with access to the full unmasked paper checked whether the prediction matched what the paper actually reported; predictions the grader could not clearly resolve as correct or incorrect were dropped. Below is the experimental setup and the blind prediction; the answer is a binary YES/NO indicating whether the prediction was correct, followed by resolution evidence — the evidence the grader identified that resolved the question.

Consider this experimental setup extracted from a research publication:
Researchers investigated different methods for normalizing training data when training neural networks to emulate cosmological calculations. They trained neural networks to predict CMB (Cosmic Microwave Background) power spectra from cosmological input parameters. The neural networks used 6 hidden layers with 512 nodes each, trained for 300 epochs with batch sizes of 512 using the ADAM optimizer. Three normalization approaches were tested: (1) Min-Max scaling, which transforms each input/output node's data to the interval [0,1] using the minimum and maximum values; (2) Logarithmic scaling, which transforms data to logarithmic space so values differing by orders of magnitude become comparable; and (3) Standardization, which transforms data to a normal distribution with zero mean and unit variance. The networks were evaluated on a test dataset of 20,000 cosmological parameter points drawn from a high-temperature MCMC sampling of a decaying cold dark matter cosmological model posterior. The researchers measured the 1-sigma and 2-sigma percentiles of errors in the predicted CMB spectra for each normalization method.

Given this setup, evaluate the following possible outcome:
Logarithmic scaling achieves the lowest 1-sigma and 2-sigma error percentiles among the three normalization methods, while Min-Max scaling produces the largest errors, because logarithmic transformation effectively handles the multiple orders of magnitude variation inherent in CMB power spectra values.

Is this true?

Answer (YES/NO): NO